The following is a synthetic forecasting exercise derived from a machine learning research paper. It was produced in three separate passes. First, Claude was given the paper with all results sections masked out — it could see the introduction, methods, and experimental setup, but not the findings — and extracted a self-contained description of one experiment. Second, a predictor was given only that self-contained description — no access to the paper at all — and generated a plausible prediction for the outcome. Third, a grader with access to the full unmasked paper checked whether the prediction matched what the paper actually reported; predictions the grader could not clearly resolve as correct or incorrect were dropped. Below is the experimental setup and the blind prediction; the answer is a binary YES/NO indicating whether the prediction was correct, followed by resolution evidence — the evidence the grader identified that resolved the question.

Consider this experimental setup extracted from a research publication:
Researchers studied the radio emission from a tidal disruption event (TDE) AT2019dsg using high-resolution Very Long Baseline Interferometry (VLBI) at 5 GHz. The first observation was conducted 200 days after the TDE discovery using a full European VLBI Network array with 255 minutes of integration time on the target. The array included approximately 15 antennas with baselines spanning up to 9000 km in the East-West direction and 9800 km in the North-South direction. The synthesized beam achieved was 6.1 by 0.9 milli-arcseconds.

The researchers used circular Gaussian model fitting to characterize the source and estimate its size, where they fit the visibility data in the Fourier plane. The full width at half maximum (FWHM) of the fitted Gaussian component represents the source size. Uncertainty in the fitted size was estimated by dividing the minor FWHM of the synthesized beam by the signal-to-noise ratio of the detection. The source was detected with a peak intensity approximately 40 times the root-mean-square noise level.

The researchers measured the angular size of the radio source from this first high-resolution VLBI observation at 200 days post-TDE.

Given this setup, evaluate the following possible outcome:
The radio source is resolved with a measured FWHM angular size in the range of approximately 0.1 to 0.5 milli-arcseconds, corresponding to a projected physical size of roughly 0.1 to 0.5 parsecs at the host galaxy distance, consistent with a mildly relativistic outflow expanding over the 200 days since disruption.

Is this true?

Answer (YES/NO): NO